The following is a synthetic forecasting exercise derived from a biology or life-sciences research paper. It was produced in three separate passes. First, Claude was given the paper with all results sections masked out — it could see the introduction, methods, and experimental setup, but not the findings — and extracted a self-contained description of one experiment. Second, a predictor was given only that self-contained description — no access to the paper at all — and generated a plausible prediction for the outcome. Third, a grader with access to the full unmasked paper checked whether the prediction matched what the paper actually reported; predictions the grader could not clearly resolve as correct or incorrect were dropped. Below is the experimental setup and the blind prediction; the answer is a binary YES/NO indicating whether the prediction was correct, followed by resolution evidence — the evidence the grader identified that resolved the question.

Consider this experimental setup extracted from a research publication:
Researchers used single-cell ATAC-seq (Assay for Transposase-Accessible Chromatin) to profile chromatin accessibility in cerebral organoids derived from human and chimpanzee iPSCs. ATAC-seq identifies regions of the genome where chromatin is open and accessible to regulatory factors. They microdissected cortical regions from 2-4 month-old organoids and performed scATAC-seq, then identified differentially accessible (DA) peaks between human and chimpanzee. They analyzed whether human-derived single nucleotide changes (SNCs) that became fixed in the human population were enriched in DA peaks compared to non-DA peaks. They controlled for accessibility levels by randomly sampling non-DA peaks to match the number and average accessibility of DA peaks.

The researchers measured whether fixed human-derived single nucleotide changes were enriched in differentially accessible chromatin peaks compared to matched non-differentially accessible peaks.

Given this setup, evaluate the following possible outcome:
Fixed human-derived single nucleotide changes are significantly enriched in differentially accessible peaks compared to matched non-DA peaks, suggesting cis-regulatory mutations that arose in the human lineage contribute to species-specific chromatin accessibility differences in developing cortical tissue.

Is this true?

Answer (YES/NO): YES